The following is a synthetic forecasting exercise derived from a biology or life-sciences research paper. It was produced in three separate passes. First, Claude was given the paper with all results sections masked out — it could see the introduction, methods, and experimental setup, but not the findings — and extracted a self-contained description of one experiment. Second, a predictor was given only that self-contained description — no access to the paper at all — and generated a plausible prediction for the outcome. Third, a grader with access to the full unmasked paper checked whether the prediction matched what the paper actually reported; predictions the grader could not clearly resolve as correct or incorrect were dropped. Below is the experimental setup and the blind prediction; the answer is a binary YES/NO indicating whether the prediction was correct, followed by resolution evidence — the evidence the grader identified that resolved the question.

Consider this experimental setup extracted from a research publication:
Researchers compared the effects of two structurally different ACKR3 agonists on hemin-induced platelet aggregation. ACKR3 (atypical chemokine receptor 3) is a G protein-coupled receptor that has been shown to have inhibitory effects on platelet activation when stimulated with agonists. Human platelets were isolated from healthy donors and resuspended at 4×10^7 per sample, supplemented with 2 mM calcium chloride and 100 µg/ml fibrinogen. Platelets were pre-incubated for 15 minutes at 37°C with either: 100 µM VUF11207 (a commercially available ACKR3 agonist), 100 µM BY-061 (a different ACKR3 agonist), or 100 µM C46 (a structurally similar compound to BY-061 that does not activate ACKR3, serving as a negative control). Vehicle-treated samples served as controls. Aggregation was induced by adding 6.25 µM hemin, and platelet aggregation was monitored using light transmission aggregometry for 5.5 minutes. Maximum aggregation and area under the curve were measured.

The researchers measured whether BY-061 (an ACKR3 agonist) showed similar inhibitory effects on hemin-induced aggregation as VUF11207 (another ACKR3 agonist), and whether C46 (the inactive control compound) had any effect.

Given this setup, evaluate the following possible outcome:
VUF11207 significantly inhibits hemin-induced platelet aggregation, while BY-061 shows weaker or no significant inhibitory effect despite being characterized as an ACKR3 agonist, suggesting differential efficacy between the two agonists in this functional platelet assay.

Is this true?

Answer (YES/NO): NO